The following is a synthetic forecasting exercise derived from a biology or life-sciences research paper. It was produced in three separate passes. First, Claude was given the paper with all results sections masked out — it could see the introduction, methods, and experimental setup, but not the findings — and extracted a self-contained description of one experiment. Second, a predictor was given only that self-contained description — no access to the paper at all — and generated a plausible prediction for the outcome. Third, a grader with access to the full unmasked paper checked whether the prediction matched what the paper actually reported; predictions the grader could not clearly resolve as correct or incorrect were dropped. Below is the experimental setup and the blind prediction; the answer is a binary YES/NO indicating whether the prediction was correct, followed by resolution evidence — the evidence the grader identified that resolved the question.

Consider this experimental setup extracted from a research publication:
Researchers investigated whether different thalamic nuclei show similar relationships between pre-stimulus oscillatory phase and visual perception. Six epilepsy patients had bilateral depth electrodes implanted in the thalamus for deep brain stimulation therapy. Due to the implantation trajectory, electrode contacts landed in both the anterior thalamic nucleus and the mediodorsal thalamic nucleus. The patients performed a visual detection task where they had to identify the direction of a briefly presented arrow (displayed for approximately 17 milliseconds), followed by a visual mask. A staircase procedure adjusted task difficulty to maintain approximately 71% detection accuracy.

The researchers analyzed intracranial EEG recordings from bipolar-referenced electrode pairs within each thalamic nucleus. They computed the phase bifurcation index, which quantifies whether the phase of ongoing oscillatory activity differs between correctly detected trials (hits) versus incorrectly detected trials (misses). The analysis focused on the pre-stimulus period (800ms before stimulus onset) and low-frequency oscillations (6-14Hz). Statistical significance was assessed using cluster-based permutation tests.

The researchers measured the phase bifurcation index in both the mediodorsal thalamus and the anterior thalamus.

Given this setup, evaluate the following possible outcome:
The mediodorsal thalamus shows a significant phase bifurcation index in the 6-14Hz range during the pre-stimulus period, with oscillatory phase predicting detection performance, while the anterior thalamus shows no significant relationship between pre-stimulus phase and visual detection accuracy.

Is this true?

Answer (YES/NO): YES